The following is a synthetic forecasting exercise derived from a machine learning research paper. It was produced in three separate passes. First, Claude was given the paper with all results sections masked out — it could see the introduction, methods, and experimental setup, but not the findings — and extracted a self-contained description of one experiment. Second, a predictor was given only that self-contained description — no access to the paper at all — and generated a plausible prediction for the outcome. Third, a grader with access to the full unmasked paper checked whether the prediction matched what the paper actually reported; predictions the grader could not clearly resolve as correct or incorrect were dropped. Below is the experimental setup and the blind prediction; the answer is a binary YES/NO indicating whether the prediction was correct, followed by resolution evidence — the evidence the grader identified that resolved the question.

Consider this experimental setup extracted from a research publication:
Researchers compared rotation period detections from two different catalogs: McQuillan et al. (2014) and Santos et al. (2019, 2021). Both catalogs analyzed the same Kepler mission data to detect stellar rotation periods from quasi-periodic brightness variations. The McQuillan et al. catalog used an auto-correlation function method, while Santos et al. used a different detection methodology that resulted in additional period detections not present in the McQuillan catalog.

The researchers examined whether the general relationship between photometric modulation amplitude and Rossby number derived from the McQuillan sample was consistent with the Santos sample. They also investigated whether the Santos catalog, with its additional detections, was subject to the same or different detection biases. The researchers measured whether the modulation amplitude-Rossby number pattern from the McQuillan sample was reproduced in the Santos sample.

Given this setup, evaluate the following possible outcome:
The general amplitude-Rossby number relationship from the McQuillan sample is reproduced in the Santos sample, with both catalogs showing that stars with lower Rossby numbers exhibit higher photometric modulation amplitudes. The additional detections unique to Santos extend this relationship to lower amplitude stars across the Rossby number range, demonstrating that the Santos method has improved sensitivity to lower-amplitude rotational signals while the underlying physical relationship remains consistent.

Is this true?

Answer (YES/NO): YES